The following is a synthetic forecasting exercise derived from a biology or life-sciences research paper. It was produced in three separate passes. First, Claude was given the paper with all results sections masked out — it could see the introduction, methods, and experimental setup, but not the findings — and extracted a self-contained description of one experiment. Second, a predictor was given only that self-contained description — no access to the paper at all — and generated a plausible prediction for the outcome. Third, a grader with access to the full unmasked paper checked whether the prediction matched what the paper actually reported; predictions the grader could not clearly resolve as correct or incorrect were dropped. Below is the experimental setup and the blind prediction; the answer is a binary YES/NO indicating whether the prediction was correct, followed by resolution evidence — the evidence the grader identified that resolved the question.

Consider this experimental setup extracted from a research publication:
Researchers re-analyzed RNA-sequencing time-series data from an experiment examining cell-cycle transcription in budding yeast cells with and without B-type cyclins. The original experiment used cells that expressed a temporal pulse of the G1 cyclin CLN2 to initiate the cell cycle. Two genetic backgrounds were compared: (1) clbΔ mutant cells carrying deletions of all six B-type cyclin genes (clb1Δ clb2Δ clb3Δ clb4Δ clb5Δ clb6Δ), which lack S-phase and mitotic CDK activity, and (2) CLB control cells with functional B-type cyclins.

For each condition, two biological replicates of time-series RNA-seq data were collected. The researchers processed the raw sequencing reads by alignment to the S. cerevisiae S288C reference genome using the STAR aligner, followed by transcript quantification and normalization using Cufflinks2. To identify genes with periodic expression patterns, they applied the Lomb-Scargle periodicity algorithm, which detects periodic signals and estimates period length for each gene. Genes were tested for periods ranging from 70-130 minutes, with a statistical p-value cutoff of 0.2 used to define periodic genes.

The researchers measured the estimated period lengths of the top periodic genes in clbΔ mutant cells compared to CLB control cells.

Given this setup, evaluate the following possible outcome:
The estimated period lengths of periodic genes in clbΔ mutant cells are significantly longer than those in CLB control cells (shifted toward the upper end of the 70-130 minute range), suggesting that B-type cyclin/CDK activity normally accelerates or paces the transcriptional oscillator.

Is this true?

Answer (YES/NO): NO